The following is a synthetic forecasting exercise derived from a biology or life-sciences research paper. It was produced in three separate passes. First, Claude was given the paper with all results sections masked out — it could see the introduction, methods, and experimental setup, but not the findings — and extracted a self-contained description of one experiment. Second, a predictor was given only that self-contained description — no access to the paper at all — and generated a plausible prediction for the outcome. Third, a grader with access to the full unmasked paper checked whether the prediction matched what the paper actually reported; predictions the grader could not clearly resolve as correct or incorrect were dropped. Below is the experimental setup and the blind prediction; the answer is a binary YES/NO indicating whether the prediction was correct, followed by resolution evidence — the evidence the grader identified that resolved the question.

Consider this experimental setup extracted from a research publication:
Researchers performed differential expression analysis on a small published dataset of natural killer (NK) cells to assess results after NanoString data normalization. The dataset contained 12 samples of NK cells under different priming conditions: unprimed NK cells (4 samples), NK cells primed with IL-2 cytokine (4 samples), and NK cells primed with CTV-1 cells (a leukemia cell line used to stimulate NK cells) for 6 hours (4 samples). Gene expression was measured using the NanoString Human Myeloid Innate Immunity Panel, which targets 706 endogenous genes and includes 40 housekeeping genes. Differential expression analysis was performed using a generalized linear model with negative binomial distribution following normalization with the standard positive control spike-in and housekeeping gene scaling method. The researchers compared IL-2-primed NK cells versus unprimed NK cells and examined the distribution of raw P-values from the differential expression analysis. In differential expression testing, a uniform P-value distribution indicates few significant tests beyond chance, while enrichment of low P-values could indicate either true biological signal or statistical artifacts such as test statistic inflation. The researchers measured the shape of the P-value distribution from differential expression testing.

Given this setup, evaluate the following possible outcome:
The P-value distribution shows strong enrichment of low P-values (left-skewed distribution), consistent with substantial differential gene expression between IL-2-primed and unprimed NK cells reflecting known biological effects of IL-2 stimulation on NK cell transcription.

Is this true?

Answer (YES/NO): NO